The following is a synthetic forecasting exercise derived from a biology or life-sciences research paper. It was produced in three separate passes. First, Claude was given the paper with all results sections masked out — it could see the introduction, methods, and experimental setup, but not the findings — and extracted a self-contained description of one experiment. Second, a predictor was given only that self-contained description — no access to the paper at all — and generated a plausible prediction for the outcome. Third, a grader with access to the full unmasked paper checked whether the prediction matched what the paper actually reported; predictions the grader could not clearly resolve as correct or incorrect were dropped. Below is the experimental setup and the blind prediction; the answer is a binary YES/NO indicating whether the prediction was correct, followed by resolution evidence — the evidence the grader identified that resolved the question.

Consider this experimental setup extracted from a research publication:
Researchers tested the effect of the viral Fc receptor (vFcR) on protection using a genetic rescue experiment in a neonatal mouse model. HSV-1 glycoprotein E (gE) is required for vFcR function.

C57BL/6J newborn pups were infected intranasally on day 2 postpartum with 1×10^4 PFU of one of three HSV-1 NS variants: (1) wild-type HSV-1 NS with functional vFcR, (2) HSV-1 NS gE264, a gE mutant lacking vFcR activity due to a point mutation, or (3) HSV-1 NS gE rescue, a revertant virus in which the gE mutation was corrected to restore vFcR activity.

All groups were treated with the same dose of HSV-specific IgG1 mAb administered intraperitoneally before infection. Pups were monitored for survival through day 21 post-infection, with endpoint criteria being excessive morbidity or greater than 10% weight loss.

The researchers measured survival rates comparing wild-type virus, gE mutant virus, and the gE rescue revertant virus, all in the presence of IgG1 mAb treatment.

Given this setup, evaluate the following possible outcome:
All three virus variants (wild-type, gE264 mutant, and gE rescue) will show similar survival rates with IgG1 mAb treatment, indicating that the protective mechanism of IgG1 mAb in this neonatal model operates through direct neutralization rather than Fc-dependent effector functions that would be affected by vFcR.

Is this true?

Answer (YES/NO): NO